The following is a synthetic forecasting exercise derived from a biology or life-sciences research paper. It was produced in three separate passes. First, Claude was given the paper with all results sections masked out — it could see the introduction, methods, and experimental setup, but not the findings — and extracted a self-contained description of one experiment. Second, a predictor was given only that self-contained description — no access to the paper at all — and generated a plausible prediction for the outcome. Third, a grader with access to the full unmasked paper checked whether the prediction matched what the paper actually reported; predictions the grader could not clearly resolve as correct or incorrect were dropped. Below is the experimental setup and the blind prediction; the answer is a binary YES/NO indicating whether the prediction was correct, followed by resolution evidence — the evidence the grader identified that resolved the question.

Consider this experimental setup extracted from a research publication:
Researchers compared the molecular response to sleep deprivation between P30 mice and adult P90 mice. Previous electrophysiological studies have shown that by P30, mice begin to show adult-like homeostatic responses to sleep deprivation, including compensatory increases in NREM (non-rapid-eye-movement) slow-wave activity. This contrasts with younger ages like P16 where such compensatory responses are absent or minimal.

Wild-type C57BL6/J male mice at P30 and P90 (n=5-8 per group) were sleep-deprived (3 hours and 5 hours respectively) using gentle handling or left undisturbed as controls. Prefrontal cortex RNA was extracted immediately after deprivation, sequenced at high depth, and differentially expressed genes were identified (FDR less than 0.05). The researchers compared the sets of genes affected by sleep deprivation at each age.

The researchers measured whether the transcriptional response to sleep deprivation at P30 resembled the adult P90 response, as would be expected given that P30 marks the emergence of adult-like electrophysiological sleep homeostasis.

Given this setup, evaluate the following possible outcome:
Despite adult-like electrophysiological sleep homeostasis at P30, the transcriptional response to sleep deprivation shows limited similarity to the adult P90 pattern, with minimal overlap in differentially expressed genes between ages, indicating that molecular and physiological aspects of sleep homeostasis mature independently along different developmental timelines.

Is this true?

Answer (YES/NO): NO